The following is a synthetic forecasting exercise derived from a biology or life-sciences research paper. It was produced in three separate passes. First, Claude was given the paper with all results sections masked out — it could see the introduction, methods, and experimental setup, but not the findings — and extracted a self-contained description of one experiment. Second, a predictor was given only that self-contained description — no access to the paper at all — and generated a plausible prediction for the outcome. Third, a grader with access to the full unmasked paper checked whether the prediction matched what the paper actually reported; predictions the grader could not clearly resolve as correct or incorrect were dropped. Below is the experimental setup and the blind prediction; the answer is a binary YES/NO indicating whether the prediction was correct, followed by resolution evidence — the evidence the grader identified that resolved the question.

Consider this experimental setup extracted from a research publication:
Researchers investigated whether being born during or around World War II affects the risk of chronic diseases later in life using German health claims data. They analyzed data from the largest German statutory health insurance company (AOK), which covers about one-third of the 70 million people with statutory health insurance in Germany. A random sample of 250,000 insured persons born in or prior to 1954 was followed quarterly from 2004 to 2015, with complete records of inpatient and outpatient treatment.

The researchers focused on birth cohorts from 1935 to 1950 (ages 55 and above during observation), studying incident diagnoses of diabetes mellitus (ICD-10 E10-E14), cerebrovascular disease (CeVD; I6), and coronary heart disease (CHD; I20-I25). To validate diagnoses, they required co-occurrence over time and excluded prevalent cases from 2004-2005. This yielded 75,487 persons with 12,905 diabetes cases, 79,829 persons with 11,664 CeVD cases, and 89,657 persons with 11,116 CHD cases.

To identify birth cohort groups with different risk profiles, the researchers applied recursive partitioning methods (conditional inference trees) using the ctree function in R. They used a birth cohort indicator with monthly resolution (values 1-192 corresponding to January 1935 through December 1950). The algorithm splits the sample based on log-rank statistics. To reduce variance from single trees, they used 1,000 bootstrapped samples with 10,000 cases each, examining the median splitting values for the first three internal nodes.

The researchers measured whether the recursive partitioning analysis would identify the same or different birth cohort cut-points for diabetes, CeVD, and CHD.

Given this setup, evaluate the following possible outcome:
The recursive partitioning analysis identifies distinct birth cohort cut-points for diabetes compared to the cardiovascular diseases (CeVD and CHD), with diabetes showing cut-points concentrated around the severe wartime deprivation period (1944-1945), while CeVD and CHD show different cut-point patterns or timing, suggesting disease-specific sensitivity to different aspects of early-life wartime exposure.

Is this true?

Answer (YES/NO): NO